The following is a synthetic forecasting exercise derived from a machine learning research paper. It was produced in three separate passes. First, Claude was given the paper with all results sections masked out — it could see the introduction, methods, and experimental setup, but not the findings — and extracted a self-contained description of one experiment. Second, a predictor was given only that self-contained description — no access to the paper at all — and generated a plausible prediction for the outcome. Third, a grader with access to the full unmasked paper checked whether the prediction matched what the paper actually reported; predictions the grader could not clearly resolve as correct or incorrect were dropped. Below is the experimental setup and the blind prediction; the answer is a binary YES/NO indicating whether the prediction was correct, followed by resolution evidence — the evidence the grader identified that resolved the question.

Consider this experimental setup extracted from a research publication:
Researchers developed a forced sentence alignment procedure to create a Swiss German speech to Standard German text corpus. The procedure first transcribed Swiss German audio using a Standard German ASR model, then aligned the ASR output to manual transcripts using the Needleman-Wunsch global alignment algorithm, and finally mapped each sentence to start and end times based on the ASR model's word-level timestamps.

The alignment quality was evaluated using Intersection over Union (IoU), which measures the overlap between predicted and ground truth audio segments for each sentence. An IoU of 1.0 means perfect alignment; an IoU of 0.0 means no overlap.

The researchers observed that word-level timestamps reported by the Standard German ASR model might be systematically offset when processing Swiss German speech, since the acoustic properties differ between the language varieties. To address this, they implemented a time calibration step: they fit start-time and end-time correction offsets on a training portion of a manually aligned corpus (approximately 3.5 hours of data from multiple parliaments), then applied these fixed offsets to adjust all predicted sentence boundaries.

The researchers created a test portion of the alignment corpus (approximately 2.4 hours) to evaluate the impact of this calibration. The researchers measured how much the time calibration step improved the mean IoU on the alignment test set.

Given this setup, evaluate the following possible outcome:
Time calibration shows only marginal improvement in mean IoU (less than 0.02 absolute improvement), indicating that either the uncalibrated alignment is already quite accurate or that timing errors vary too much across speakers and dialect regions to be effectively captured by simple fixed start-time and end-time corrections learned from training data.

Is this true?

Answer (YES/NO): YES